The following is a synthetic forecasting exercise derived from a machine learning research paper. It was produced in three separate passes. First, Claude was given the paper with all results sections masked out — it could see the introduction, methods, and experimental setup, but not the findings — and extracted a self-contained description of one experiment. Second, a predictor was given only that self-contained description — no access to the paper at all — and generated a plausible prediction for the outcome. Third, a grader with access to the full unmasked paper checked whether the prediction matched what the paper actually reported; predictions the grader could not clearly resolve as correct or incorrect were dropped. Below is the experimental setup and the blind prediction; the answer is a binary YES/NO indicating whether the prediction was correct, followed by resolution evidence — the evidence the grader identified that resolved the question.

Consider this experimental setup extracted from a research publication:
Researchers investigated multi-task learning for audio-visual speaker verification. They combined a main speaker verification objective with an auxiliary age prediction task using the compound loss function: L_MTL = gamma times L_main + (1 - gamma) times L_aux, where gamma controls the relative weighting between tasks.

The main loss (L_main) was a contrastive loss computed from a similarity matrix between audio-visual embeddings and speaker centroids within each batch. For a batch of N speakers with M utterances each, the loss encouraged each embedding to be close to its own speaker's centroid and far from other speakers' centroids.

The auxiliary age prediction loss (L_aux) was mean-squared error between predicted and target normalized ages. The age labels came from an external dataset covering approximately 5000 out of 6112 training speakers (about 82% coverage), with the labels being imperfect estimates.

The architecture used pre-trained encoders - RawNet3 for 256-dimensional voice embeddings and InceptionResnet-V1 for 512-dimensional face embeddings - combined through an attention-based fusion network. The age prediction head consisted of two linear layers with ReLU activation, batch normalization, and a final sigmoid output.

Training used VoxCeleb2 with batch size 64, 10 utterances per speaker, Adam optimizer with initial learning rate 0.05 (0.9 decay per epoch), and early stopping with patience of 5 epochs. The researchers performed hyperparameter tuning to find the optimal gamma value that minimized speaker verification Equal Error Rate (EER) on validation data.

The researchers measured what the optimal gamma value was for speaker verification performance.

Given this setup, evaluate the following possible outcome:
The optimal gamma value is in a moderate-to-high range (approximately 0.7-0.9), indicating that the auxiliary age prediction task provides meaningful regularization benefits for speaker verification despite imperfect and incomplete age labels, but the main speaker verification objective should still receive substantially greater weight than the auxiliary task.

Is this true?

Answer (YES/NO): NO